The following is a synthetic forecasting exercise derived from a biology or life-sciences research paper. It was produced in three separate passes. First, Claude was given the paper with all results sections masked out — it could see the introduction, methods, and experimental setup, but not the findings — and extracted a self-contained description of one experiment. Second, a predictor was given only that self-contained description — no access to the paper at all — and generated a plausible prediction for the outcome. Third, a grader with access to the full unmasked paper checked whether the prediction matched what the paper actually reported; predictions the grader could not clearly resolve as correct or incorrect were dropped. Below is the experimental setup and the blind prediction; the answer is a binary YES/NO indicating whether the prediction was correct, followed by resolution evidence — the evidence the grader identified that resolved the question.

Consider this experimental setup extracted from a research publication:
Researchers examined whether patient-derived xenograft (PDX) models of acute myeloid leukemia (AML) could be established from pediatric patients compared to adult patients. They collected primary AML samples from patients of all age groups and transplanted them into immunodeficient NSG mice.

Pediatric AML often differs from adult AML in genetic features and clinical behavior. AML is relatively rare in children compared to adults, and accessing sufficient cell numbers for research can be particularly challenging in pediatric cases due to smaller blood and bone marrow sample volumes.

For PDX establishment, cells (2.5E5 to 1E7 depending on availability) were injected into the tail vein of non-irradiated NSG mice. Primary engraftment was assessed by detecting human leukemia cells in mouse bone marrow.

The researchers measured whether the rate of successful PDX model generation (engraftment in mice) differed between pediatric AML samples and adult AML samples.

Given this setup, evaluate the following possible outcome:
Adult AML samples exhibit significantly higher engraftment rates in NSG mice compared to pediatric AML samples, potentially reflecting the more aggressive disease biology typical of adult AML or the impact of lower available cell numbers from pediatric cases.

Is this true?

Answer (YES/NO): NO